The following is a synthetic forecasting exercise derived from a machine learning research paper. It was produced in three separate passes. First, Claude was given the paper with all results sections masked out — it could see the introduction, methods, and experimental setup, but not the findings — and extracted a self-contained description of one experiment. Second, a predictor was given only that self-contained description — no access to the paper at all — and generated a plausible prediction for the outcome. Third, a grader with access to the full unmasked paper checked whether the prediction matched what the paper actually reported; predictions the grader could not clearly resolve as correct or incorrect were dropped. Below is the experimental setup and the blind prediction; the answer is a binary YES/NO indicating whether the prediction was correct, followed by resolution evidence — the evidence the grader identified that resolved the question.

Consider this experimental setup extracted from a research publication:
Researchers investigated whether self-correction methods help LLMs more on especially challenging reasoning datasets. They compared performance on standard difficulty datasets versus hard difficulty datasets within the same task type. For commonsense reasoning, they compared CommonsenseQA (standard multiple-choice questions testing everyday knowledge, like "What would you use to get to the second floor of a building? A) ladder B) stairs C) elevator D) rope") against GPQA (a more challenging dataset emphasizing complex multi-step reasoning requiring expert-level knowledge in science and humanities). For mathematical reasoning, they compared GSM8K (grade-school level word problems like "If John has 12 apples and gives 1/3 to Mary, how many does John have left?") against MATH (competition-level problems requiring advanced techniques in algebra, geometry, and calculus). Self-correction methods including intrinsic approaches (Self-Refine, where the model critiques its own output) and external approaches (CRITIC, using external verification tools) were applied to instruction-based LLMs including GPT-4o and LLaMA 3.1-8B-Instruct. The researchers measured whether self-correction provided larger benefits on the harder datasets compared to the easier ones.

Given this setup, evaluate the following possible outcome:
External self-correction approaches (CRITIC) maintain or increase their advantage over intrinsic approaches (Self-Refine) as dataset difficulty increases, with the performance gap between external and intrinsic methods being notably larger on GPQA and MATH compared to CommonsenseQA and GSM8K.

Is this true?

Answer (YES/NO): NO